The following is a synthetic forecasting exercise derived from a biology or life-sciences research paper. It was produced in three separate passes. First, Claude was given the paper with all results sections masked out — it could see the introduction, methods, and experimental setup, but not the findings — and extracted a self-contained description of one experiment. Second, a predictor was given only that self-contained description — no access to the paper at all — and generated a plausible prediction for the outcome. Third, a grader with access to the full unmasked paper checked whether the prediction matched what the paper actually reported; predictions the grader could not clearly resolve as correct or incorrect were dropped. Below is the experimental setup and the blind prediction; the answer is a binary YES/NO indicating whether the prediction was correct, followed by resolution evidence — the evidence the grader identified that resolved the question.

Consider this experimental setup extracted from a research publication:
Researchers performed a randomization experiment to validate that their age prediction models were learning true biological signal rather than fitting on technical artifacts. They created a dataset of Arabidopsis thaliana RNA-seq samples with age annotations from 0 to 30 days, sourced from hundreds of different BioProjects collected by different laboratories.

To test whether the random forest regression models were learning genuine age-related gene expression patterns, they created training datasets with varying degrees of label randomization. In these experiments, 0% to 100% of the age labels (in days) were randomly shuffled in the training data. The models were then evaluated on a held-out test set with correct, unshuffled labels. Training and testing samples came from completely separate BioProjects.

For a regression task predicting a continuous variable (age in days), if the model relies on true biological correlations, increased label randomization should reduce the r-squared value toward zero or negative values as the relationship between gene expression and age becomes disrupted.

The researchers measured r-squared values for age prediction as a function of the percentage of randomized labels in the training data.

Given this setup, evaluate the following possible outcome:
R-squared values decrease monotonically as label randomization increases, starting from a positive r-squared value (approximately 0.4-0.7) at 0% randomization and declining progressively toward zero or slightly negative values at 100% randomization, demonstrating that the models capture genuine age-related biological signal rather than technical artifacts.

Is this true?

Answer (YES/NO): YES